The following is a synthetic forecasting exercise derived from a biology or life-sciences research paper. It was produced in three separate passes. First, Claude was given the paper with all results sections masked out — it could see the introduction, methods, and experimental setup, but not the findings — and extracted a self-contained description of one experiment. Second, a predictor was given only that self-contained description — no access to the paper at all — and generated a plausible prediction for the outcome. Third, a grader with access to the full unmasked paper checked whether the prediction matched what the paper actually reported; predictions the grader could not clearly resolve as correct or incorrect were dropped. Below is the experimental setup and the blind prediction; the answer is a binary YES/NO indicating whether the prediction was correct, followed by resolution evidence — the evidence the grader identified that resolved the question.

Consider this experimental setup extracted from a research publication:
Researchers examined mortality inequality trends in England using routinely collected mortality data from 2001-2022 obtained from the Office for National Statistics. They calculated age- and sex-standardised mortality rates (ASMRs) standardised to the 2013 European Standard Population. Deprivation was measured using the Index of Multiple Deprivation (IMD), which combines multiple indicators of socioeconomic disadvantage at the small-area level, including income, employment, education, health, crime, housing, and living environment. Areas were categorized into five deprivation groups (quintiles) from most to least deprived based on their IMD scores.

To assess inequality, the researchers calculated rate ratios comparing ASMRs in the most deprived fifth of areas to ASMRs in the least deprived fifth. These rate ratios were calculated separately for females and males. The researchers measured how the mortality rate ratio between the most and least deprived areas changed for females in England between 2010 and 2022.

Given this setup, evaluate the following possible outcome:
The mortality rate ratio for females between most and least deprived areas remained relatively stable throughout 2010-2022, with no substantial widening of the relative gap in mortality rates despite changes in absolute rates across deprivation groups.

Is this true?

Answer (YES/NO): NO